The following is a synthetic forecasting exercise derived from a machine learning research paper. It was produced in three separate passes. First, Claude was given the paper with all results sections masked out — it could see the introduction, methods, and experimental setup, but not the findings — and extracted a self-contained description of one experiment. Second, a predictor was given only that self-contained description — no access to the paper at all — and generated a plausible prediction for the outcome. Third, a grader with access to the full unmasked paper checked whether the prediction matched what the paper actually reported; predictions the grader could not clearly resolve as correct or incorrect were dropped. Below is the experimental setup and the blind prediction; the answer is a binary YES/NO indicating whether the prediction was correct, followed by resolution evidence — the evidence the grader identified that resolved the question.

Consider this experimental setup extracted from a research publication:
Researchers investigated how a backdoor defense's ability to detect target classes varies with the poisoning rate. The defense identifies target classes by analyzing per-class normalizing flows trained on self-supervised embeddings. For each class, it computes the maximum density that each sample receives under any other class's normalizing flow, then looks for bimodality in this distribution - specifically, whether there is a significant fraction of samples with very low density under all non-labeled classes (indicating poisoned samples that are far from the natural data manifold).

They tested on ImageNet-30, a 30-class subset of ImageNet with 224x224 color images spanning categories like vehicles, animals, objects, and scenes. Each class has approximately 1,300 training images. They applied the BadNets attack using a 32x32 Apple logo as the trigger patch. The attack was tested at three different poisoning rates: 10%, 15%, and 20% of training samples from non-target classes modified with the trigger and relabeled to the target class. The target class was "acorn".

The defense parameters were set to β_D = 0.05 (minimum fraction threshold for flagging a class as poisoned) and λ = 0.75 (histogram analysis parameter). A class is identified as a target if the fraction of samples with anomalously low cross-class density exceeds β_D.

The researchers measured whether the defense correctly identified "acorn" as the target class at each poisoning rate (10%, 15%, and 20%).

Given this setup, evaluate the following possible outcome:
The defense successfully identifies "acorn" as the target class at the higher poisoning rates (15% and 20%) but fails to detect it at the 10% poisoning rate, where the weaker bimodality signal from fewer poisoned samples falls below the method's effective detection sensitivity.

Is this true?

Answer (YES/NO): NO